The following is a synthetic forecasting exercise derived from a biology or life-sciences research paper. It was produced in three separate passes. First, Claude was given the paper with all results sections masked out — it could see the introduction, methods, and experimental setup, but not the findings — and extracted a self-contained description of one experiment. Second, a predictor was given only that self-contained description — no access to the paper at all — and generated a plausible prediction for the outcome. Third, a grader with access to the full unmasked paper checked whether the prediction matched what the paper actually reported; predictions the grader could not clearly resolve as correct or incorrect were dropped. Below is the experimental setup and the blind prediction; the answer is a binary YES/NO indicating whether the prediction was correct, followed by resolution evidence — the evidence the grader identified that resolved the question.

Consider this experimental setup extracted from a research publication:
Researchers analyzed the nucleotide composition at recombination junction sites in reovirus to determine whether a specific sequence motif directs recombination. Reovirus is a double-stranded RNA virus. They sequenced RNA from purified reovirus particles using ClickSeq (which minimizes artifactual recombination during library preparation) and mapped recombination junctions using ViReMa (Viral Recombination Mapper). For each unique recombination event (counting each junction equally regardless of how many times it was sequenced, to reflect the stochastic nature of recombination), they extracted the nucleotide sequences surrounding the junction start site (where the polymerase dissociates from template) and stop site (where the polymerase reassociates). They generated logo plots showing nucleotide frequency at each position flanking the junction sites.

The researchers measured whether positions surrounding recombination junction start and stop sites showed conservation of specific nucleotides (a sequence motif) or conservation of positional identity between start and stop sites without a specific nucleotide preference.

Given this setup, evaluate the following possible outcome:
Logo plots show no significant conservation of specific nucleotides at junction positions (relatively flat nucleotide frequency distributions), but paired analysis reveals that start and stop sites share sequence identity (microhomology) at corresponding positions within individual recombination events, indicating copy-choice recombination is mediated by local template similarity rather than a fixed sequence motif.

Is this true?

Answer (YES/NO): YES